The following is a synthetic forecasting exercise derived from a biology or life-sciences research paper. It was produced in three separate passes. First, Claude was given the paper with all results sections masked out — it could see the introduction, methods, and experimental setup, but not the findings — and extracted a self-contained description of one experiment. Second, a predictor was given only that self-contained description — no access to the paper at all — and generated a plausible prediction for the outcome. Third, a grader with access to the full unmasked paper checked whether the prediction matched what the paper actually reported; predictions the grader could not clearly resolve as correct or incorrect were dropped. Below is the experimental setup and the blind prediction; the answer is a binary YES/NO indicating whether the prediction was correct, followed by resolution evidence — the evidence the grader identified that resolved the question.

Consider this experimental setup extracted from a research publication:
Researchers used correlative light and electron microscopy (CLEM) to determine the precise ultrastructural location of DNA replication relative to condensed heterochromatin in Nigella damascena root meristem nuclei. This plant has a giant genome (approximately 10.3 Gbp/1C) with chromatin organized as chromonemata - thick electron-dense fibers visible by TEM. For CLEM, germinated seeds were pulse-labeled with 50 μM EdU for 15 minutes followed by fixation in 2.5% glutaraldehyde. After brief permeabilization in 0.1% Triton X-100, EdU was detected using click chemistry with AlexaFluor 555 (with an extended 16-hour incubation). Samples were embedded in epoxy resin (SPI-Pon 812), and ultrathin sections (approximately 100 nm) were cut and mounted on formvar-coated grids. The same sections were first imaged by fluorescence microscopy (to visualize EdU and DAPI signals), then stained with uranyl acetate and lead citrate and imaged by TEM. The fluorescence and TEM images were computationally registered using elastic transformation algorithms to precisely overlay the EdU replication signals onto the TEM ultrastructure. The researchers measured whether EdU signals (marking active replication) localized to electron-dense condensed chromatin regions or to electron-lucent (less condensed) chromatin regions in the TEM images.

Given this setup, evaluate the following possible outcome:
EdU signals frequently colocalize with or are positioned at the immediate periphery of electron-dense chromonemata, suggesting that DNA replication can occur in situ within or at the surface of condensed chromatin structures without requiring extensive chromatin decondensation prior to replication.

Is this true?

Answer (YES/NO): NO